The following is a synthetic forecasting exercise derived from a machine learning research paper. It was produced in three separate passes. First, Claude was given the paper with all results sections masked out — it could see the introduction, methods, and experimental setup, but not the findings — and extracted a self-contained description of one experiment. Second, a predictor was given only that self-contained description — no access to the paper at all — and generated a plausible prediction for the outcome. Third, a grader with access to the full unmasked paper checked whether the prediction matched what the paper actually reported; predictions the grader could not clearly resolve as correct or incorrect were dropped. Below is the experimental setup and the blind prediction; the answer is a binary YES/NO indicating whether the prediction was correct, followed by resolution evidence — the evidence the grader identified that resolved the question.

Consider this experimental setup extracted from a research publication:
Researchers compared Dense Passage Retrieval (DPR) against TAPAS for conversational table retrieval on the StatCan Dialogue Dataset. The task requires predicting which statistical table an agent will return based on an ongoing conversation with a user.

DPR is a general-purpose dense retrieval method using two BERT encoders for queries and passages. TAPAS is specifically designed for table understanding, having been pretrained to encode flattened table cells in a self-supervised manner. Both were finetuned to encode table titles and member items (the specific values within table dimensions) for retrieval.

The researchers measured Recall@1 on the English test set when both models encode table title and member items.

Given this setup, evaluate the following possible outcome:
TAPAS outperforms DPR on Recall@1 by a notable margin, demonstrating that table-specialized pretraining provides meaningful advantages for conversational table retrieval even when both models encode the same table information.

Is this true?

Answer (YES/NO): NO